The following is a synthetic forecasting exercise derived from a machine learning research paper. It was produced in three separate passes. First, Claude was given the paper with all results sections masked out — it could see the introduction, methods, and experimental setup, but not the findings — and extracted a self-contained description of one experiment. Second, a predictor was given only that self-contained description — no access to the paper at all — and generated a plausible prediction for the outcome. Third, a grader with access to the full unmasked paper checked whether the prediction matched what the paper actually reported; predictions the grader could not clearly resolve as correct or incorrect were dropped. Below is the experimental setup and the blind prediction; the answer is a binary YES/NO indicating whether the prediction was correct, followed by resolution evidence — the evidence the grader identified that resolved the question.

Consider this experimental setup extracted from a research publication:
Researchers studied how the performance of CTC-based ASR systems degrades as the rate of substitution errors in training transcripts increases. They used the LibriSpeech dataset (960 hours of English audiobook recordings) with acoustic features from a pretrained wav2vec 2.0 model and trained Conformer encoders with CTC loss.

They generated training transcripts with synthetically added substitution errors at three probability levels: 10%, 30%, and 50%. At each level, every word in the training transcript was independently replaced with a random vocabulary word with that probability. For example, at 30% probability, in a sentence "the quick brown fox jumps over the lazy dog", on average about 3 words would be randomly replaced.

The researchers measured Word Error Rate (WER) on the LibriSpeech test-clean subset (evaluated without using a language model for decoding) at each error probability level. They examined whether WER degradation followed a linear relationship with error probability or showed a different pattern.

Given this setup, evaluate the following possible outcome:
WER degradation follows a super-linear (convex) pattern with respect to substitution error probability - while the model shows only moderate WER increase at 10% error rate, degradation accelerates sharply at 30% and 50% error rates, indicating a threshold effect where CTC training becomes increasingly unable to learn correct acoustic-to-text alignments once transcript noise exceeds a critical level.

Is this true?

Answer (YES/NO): YES